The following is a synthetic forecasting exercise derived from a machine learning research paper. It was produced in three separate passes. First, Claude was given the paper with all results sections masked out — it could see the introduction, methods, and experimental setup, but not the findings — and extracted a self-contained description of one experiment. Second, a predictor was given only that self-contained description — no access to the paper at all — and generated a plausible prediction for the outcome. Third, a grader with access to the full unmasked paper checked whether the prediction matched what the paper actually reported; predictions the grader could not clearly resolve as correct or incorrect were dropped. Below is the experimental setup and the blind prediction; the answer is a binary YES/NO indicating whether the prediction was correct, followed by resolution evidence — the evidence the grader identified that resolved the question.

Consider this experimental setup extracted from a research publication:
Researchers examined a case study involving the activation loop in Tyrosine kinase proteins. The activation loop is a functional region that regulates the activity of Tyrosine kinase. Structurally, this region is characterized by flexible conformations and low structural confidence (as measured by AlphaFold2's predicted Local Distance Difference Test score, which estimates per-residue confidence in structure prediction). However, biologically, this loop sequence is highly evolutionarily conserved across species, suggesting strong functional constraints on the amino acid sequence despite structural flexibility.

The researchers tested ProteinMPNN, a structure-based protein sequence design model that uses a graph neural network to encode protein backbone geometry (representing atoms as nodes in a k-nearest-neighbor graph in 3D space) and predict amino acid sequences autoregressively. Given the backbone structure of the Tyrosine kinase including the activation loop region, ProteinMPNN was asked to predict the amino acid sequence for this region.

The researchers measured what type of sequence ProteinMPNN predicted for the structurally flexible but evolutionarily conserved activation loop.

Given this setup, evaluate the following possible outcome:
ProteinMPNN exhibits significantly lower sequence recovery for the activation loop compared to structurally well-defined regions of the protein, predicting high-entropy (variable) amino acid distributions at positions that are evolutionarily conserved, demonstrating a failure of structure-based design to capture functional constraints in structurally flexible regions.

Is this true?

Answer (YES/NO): NO